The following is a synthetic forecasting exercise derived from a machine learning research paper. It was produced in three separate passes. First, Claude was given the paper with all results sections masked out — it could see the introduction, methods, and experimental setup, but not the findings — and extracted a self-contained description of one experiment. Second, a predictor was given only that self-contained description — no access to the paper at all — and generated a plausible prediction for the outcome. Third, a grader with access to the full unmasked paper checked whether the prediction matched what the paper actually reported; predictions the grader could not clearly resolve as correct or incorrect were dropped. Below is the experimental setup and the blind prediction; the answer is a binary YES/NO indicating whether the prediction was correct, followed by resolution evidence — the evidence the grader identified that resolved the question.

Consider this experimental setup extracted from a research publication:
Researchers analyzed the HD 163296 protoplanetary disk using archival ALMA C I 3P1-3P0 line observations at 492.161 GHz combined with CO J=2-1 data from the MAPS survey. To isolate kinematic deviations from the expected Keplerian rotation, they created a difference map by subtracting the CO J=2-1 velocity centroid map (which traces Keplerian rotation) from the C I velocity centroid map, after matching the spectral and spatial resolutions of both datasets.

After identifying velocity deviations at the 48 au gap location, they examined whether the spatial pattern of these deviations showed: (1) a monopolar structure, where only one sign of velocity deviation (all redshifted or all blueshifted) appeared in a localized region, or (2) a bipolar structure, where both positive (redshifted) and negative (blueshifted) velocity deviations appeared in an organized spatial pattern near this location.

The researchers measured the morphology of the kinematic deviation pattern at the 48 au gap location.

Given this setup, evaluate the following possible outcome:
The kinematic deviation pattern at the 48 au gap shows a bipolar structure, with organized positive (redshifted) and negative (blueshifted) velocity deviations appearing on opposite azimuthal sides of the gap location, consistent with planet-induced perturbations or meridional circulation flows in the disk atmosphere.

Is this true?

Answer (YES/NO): NO